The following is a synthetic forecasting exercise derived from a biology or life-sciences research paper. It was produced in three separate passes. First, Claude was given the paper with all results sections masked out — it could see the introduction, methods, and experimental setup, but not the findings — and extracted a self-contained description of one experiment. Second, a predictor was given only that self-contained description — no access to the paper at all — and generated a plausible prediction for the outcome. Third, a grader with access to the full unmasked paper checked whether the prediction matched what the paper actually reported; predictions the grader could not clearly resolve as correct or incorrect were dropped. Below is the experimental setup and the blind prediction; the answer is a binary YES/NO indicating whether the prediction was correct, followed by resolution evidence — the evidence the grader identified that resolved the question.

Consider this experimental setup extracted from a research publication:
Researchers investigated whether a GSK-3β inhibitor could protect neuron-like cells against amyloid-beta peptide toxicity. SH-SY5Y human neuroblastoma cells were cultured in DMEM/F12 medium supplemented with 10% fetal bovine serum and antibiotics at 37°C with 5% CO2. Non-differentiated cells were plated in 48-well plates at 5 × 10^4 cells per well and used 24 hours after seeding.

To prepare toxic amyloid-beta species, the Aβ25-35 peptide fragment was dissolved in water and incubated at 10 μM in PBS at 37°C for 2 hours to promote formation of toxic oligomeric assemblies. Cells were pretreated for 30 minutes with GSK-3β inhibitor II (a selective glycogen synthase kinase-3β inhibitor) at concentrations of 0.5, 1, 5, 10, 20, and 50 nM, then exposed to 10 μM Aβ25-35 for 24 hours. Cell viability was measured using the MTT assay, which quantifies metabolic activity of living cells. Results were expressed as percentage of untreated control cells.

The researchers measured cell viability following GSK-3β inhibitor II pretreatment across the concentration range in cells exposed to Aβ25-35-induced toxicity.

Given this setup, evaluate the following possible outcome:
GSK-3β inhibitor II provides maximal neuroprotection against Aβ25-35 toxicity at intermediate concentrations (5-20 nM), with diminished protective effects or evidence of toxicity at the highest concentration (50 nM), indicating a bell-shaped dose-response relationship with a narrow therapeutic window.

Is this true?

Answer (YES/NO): NO